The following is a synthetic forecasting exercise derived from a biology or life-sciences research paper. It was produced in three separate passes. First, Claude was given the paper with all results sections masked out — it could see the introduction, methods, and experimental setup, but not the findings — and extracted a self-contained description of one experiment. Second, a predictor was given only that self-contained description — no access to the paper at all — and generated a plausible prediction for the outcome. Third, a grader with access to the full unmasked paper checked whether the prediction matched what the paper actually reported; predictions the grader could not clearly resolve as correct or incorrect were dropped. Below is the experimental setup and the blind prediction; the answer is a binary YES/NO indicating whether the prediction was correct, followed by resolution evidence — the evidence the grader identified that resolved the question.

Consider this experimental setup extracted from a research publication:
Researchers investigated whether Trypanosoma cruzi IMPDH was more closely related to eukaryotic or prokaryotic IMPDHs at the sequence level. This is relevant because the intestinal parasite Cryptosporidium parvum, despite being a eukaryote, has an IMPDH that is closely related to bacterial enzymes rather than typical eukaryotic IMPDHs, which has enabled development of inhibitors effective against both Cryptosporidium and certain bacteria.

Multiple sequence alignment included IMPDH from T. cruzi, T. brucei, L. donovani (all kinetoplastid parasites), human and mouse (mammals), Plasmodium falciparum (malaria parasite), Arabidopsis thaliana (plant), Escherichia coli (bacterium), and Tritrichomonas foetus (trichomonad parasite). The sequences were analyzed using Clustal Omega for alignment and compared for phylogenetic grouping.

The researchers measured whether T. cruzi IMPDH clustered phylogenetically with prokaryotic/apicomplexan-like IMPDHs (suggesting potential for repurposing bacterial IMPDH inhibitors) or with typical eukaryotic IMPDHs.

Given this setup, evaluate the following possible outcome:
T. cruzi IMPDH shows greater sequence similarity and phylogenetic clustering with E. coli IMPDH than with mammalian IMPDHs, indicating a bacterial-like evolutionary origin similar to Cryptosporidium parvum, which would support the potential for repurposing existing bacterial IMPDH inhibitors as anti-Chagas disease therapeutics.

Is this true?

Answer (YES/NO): NO